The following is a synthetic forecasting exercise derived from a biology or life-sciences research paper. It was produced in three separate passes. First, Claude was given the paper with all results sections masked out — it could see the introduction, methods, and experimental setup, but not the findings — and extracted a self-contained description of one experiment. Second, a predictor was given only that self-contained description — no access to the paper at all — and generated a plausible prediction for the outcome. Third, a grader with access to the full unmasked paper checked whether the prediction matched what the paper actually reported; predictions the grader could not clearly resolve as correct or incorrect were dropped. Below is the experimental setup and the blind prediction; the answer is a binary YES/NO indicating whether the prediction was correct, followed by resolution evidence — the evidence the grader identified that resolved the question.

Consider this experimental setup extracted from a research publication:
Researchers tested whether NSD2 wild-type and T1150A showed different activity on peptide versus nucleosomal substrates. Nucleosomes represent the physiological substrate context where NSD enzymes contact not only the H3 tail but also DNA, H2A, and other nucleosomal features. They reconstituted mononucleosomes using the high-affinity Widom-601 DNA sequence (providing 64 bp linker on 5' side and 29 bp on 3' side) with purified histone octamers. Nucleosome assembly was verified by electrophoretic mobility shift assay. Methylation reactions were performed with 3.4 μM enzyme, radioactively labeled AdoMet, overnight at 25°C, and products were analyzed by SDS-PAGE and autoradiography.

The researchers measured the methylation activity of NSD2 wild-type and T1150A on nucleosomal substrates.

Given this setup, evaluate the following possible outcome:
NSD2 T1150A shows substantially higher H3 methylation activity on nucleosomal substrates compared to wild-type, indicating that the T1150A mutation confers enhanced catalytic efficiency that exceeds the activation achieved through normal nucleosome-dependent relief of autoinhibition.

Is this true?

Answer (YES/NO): YES